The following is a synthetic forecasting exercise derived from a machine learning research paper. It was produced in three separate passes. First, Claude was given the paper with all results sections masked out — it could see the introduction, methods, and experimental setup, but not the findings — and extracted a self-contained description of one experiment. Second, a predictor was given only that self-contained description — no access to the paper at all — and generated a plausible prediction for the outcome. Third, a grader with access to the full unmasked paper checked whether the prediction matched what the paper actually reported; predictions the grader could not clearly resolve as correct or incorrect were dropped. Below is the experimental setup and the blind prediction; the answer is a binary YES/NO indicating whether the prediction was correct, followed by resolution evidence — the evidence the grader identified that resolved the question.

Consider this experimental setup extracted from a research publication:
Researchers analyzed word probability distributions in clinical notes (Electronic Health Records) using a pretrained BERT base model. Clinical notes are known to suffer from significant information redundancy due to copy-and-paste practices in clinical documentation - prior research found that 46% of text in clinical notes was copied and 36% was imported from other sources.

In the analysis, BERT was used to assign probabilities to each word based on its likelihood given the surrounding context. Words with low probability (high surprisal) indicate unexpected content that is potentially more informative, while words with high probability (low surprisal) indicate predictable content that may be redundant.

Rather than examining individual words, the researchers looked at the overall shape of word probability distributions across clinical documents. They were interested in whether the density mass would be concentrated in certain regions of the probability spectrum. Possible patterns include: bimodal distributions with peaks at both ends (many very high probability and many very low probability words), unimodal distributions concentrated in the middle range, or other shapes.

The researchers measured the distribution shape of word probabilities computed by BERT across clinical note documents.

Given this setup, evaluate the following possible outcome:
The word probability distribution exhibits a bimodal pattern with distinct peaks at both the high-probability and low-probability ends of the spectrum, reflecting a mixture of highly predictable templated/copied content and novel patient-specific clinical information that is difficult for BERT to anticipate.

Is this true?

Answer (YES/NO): YES